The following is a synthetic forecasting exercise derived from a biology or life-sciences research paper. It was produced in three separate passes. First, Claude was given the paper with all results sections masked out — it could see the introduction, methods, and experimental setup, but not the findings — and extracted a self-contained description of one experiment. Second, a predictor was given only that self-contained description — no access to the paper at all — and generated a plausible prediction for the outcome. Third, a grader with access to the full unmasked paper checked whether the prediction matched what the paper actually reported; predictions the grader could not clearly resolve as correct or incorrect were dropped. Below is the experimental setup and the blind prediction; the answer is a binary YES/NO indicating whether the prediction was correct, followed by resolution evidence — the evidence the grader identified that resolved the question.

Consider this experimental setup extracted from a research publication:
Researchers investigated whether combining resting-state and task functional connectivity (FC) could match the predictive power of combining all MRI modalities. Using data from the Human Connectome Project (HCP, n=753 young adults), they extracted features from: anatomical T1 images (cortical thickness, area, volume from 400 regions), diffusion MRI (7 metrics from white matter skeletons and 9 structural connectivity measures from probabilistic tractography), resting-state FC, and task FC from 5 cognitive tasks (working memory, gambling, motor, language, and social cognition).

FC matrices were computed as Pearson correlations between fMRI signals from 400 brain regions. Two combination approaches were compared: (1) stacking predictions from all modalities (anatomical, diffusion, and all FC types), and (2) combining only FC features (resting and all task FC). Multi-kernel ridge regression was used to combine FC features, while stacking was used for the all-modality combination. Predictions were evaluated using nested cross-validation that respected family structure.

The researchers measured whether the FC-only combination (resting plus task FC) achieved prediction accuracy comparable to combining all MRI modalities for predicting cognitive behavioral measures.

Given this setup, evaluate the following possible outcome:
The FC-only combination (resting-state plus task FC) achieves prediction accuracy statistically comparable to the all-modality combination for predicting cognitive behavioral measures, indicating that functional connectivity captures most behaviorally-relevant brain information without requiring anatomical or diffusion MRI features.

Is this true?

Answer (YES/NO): YES